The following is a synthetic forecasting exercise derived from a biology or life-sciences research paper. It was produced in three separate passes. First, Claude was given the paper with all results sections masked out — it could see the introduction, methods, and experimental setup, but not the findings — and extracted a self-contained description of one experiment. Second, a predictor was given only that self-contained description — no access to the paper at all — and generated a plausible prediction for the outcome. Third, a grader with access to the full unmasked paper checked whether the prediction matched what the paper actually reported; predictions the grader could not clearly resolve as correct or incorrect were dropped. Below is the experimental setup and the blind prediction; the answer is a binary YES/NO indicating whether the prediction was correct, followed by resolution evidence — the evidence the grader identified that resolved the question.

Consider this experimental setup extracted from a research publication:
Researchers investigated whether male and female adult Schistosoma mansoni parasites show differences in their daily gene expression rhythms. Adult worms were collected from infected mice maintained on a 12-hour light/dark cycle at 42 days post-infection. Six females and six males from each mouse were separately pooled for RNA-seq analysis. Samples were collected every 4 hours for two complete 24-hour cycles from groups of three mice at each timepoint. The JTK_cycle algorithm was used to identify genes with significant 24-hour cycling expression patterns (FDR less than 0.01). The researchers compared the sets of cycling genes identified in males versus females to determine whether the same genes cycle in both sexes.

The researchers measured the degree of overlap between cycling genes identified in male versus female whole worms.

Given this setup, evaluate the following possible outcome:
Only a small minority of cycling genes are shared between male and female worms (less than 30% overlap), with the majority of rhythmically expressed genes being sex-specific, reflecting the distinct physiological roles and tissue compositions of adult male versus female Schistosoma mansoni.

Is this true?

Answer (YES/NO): YES